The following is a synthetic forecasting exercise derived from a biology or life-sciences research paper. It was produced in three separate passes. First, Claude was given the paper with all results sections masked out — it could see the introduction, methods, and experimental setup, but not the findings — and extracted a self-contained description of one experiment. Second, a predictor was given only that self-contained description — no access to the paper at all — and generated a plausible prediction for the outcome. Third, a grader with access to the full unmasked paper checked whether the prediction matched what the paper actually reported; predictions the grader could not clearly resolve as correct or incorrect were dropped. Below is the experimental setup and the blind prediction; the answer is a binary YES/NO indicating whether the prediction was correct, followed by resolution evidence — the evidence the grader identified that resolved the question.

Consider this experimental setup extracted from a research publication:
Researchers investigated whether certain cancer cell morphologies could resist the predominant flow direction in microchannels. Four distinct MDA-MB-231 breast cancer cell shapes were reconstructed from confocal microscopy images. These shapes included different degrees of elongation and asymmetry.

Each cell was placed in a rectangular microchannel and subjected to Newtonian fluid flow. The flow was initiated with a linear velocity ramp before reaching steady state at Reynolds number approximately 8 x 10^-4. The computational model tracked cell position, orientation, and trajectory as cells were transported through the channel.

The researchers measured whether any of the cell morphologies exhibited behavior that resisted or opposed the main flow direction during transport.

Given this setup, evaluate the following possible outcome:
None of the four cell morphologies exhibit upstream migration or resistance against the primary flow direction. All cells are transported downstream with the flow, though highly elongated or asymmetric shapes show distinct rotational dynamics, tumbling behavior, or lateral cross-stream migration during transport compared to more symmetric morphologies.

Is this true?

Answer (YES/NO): NO